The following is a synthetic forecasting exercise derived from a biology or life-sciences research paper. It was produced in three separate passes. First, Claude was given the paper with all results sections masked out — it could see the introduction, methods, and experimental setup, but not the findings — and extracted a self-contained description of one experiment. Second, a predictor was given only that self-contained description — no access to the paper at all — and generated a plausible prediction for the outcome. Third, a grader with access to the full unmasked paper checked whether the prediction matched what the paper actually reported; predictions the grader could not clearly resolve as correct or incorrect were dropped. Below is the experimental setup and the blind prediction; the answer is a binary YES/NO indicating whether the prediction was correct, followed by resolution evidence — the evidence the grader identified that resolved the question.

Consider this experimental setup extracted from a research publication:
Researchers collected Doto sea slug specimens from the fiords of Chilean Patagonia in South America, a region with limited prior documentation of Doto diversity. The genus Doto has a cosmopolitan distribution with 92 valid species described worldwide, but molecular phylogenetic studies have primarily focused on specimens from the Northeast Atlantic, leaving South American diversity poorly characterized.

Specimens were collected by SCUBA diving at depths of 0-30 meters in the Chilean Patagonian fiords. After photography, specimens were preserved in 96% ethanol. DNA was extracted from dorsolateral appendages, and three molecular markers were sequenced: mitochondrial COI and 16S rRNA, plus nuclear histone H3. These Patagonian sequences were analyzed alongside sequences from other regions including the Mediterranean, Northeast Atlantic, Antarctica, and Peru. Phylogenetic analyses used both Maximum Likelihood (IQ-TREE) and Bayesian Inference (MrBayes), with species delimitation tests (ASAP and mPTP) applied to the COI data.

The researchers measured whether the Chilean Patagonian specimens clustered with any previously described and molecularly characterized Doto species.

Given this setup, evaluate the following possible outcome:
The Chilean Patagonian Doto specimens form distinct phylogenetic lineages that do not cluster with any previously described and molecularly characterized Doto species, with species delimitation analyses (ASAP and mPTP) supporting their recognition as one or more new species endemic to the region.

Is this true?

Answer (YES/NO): YES